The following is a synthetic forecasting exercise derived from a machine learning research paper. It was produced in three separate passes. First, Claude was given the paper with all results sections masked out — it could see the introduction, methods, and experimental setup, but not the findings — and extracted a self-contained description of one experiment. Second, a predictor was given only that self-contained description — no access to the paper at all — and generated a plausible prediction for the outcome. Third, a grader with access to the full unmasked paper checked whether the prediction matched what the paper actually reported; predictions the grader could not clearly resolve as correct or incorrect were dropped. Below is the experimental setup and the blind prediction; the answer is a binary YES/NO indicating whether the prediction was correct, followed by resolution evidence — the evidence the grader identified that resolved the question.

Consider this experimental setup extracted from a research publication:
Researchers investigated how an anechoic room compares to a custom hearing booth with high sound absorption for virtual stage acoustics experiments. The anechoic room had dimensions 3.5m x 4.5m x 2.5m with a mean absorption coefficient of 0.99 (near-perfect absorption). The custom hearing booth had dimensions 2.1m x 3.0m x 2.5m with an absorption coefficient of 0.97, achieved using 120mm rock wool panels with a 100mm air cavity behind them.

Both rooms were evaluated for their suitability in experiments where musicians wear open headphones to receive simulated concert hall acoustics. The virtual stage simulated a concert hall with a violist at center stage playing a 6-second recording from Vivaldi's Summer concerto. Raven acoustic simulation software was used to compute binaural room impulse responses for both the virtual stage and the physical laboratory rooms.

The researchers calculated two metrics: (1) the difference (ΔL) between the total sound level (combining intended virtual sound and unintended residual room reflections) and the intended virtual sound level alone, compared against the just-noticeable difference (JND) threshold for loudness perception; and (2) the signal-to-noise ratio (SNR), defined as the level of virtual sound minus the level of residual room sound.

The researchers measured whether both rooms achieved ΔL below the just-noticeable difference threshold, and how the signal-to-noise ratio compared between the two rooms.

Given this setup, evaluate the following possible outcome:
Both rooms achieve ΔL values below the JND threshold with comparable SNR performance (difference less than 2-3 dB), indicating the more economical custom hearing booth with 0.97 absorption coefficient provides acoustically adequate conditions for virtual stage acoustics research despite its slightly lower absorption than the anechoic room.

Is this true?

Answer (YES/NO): NO